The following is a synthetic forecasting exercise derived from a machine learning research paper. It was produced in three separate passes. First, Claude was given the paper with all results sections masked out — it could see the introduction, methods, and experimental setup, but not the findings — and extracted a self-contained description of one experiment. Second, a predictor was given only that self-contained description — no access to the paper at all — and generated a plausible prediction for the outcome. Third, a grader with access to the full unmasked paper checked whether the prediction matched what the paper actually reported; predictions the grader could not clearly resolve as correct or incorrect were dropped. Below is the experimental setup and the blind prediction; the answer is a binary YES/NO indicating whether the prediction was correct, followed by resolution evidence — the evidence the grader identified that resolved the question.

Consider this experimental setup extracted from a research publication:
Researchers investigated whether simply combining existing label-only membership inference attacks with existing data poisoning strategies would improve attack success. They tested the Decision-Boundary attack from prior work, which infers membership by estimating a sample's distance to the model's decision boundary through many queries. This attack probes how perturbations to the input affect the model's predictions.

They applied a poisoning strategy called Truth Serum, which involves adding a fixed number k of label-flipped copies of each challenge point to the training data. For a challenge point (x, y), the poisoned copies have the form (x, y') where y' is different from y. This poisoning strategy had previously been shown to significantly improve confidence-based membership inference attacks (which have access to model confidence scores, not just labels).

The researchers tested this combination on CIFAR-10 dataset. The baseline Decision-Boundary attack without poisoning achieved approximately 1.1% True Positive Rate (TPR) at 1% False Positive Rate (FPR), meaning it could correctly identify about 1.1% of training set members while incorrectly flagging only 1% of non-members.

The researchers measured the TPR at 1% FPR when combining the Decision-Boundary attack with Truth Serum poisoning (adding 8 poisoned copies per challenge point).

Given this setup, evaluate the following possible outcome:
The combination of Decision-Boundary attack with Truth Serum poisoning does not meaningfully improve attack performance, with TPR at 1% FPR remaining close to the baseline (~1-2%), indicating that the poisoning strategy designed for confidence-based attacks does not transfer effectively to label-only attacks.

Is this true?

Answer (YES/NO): NO